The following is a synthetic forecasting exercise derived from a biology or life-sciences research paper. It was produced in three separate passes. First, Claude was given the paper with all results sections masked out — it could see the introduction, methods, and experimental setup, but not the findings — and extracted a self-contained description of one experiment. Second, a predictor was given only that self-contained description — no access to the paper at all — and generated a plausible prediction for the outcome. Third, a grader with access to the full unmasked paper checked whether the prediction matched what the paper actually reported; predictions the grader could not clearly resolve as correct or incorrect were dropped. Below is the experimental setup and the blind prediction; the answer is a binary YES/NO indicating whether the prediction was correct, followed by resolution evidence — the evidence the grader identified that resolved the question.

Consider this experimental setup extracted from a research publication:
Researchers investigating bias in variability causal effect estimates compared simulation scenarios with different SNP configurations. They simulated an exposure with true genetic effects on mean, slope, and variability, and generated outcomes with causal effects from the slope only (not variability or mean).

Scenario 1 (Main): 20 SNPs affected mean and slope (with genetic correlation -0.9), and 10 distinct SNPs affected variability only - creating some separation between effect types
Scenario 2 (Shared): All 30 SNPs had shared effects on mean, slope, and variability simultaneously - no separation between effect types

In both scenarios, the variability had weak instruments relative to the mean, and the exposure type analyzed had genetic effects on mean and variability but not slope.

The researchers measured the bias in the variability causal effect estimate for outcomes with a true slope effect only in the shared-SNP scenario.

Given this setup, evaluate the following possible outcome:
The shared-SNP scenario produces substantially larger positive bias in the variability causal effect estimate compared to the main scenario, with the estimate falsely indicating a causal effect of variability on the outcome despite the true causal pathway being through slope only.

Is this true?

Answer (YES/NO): NO